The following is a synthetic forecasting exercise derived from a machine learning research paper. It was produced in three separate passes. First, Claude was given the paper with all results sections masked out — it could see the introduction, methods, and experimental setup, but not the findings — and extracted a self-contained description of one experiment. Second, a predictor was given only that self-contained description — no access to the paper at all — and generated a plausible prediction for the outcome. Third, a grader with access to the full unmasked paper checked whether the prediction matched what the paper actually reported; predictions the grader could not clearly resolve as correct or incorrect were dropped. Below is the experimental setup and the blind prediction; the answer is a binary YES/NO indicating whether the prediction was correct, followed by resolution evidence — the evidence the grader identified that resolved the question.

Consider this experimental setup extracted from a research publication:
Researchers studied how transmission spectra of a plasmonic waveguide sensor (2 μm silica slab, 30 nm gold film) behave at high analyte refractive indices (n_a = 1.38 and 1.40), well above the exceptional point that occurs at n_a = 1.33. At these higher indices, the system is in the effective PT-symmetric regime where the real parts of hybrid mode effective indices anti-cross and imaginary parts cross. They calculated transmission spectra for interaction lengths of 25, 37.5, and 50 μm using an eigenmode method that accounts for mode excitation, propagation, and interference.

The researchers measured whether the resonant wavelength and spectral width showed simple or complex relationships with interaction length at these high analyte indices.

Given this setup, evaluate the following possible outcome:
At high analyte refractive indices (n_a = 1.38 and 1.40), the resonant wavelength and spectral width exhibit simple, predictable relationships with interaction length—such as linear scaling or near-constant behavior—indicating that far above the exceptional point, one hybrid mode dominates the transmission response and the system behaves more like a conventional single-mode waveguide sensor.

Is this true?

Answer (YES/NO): NO